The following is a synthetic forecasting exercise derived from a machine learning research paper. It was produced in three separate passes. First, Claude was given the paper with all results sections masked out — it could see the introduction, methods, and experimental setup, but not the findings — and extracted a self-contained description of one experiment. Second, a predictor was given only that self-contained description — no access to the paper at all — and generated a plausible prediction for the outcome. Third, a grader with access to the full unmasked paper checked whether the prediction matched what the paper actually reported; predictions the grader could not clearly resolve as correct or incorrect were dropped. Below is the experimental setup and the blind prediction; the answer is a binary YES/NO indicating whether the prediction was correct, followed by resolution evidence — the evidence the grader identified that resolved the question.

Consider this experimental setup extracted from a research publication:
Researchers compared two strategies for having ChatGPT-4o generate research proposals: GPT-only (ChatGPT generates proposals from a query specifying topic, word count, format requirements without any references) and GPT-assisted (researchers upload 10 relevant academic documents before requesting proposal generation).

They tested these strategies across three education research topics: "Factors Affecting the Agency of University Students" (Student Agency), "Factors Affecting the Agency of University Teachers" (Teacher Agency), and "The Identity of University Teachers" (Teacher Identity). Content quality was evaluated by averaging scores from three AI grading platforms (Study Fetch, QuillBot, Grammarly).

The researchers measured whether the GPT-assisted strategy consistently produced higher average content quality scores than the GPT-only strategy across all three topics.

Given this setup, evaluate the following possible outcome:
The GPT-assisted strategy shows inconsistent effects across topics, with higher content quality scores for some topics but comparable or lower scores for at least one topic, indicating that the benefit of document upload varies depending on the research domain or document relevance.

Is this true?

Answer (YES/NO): YES